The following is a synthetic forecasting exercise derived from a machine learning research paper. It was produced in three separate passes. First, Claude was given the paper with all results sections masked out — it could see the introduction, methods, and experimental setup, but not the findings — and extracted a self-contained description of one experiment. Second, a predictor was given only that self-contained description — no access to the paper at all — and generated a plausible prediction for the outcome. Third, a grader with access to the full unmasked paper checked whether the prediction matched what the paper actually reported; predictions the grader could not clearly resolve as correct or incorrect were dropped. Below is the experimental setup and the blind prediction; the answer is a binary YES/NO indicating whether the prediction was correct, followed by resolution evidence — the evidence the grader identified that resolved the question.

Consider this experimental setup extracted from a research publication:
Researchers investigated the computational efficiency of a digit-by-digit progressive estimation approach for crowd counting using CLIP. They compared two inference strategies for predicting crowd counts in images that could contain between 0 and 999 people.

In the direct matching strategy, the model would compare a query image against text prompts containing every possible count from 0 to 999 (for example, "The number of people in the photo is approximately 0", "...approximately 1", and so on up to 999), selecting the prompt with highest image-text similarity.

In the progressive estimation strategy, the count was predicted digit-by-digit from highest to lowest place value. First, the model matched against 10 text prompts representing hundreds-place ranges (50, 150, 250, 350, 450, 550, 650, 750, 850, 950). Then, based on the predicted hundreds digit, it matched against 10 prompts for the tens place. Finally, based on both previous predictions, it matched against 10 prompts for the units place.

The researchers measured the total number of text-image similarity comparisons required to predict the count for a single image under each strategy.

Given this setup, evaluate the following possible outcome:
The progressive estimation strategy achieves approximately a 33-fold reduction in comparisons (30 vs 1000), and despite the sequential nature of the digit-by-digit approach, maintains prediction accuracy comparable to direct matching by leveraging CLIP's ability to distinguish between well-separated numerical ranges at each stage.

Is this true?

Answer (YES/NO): NO